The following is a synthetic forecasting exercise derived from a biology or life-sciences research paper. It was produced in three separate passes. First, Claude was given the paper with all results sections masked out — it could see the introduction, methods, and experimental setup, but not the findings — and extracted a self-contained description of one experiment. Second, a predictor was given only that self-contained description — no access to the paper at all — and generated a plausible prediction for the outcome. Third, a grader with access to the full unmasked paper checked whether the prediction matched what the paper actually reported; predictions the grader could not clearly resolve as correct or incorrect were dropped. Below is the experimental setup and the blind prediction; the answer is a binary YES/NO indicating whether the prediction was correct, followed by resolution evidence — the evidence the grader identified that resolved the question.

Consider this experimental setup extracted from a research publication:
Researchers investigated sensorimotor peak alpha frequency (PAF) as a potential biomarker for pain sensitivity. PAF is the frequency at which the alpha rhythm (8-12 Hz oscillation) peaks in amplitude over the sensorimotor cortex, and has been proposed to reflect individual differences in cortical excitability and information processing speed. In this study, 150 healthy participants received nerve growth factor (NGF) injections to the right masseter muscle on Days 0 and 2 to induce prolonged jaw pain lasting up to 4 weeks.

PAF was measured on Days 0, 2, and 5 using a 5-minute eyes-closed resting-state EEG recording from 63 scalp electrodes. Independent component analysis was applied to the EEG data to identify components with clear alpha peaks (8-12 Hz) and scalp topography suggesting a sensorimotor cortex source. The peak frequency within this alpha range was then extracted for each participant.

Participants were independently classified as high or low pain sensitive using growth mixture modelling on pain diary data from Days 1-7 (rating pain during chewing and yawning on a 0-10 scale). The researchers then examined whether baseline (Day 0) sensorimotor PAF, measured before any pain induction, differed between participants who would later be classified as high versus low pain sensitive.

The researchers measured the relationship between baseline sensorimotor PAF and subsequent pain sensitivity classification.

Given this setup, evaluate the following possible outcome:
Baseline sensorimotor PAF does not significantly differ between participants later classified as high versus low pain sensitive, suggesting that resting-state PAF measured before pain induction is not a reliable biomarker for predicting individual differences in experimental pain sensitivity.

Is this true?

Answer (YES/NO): NO